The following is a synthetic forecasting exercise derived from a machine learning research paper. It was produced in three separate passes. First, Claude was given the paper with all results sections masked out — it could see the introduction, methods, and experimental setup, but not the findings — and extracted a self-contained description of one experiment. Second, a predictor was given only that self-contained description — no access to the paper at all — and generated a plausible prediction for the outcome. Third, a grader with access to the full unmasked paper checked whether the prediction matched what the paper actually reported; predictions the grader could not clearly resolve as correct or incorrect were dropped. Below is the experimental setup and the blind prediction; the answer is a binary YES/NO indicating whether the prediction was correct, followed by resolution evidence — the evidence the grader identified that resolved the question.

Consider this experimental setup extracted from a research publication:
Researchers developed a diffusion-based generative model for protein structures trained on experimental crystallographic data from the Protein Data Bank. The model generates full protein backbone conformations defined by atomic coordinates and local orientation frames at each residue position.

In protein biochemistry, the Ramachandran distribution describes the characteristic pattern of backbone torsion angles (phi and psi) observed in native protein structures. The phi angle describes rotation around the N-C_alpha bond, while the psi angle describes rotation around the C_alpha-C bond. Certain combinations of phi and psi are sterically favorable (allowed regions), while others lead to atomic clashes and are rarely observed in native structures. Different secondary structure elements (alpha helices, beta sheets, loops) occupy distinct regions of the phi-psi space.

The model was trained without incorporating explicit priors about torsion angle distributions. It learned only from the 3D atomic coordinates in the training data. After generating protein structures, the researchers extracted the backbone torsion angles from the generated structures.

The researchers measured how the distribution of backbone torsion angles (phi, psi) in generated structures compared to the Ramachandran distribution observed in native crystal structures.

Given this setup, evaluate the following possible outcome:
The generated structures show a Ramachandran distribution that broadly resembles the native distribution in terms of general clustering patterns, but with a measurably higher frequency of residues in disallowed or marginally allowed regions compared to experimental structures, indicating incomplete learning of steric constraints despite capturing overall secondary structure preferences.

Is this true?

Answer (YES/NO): NO